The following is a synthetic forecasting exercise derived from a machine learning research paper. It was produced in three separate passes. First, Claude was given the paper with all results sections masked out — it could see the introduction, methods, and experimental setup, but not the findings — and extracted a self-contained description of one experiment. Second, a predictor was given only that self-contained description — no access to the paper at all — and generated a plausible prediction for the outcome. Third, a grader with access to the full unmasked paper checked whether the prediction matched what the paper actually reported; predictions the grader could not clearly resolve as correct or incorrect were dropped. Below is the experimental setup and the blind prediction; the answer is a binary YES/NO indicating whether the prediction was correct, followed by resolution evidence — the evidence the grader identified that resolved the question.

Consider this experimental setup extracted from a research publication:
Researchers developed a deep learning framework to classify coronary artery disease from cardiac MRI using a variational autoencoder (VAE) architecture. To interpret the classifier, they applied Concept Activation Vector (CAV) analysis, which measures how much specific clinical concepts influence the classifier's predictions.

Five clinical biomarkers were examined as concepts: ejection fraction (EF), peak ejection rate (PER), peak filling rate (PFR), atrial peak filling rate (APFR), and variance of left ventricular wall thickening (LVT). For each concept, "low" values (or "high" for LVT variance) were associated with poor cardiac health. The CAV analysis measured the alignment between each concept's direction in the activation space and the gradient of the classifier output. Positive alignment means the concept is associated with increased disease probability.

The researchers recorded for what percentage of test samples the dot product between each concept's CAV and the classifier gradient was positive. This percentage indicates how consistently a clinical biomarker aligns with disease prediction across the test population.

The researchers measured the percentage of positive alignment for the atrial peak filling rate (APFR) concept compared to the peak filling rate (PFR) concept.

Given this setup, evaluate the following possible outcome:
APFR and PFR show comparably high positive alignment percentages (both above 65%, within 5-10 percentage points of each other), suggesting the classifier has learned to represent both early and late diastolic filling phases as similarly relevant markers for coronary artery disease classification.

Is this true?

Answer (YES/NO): NO